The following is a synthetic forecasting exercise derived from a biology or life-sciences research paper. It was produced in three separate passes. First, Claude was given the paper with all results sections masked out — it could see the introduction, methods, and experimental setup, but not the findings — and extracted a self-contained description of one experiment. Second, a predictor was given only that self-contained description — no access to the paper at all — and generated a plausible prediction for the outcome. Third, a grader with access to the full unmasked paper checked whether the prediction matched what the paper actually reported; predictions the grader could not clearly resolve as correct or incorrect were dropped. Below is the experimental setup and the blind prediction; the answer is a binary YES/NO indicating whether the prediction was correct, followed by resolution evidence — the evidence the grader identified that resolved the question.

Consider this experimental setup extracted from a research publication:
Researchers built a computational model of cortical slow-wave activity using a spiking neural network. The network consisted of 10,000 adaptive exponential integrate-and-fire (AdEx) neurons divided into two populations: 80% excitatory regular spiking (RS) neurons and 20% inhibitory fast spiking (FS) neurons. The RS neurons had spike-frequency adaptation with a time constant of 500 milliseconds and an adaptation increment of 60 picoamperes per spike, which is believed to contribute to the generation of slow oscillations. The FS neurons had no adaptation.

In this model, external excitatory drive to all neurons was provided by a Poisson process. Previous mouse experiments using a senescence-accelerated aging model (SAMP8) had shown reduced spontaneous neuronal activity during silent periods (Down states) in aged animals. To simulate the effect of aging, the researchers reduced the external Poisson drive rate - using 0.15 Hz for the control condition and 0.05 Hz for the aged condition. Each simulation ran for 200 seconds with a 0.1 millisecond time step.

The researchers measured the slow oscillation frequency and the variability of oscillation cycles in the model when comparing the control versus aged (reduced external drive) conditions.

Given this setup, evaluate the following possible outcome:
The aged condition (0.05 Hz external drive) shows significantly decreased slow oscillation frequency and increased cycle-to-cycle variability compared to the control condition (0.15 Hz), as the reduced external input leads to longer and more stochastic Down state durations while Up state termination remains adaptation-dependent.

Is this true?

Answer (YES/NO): YES